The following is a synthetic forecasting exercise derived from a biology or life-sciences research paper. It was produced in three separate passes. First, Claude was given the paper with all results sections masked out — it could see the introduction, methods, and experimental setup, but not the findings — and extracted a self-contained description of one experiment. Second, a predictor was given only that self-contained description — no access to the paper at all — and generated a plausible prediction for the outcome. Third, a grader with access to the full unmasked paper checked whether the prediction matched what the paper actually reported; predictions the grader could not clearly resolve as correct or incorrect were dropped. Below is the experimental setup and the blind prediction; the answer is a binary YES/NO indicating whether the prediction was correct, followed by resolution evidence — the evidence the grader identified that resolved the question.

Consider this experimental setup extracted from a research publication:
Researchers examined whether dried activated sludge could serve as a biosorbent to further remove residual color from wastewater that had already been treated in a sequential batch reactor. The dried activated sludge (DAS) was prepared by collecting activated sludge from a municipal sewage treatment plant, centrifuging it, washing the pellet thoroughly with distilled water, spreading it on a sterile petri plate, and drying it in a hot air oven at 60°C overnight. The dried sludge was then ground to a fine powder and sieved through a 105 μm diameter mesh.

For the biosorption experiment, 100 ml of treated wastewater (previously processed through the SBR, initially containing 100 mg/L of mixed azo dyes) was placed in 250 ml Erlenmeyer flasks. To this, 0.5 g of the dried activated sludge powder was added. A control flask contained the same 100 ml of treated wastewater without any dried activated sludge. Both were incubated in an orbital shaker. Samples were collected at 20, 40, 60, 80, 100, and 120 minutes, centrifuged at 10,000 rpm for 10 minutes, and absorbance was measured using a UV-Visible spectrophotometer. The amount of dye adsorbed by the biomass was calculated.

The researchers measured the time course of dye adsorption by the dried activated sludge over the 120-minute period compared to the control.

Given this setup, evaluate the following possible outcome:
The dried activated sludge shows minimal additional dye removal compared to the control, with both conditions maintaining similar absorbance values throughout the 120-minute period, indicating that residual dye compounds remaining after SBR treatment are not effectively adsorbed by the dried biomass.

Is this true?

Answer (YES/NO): NO